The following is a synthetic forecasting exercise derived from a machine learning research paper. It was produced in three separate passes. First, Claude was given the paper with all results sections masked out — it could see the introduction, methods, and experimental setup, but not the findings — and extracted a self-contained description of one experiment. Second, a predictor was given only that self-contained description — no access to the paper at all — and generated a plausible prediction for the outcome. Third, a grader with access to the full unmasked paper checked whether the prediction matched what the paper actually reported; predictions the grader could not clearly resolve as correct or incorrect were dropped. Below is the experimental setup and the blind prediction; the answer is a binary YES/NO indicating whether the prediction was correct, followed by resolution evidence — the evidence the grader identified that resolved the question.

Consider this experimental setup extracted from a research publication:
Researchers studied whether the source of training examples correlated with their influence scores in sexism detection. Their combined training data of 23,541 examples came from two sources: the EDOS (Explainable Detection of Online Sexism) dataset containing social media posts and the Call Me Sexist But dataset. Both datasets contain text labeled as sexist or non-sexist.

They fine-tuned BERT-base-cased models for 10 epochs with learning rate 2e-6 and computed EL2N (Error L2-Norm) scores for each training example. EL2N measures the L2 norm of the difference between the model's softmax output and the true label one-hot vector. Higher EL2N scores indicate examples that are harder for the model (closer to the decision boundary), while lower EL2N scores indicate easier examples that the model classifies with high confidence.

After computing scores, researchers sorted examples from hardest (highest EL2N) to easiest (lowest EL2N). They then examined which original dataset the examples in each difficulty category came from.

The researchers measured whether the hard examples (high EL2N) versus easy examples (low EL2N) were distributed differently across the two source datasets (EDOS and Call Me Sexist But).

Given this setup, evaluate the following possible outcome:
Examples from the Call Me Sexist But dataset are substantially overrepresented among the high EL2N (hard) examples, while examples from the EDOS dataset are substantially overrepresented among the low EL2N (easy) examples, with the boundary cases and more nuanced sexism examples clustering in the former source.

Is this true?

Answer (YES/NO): NO